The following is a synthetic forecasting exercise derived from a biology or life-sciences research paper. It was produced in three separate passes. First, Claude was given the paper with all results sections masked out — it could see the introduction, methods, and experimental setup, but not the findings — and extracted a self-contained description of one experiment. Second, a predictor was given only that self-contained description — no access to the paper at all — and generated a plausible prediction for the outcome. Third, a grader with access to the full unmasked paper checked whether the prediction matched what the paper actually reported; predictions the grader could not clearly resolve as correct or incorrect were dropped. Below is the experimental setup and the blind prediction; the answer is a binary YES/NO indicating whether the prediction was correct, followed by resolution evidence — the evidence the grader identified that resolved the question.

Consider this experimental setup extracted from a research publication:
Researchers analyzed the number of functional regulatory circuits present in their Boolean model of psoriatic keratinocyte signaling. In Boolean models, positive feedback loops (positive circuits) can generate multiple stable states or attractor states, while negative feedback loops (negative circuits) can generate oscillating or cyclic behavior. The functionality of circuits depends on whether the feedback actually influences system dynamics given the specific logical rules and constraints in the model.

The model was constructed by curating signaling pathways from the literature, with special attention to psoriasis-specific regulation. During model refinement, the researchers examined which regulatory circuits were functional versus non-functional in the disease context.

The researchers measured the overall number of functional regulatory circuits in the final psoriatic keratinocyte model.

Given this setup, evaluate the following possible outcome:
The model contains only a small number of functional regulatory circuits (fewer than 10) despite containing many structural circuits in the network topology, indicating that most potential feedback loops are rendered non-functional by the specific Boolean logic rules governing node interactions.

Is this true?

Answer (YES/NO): YES